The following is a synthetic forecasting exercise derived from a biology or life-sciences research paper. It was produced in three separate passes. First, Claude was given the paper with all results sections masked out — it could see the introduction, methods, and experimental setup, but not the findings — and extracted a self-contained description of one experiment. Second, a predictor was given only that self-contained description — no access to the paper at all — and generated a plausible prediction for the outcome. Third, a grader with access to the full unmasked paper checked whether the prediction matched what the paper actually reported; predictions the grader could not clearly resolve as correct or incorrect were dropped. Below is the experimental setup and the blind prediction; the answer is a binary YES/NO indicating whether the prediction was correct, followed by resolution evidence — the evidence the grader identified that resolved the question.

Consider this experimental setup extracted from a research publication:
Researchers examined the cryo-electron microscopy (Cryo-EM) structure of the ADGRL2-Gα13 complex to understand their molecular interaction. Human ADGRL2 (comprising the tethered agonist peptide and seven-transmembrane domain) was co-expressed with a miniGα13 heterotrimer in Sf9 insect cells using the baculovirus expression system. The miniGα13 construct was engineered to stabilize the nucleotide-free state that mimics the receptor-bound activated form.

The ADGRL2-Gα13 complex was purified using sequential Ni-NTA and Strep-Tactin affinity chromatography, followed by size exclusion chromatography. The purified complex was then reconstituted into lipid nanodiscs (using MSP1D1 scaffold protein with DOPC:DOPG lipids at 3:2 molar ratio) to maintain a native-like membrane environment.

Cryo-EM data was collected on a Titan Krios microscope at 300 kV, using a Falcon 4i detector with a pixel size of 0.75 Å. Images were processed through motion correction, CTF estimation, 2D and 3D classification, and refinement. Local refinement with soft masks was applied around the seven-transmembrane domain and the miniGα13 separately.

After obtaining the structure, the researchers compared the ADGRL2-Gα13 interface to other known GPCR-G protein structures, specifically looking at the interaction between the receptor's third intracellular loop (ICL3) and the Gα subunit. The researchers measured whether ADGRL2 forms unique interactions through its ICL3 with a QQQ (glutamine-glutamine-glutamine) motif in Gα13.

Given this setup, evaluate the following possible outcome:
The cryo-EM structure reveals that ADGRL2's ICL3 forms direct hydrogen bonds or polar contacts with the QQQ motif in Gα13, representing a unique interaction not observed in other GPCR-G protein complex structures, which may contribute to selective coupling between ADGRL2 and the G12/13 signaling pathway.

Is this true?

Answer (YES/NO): NO